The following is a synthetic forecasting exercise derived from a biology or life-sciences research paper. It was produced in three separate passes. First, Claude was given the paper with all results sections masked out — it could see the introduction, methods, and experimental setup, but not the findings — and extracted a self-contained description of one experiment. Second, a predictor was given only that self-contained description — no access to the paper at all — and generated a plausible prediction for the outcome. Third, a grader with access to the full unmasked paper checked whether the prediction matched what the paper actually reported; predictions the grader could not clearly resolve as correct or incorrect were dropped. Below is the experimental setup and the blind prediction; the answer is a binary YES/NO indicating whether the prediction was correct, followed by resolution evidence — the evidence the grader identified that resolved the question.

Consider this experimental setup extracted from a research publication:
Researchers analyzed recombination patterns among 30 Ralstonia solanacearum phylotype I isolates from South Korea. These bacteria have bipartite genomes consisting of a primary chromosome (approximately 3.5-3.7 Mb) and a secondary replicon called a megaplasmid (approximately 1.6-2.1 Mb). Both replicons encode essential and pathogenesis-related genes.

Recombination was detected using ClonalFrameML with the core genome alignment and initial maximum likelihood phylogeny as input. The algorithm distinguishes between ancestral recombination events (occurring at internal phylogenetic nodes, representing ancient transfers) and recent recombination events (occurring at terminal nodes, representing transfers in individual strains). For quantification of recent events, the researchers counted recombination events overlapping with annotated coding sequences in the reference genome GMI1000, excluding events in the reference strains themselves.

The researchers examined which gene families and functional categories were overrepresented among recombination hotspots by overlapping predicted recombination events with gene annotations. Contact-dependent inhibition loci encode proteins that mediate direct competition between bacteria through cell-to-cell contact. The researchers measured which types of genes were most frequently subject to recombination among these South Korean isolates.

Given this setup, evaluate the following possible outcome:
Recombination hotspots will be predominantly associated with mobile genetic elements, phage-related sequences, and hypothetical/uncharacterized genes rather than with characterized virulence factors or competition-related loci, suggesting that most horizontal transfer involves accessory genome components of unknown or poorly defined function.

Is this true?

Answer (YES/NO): NO